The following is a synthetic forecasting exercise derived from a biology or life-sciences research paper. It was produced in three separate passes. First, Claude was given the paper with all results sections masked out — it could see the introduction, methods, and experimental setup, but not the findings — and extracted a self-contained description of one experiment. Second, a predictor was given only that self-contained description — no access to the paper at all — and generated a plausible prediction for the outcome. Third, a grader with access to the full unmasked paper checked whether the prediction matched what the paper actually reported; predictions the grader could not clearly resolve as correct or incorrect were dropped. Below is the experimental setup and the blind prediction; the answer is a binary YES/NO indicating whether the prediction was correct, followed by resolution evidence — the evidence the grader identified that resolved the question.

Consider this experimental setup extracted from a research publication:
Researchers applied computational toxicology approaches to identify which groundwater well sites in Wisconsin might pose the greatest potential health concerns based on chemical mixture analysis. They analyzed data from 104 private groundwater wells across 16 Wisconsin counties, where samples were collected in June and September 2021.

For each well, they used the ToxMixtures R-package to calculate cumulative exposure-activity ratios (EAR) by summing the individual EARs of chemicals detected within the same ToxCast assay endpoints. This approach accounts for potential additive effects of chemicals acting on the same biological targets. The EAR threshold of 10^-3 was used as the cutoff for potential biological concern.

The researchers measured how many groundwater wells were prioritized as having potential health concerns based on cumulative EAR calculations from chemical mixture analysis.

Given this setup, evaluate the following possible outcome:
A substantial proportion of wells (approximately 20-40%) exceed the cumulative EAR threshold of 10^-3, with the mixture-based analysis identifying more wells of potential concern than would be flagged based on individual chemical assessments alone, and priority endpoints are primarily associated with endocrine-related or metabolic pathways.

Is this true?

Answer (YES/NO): NO